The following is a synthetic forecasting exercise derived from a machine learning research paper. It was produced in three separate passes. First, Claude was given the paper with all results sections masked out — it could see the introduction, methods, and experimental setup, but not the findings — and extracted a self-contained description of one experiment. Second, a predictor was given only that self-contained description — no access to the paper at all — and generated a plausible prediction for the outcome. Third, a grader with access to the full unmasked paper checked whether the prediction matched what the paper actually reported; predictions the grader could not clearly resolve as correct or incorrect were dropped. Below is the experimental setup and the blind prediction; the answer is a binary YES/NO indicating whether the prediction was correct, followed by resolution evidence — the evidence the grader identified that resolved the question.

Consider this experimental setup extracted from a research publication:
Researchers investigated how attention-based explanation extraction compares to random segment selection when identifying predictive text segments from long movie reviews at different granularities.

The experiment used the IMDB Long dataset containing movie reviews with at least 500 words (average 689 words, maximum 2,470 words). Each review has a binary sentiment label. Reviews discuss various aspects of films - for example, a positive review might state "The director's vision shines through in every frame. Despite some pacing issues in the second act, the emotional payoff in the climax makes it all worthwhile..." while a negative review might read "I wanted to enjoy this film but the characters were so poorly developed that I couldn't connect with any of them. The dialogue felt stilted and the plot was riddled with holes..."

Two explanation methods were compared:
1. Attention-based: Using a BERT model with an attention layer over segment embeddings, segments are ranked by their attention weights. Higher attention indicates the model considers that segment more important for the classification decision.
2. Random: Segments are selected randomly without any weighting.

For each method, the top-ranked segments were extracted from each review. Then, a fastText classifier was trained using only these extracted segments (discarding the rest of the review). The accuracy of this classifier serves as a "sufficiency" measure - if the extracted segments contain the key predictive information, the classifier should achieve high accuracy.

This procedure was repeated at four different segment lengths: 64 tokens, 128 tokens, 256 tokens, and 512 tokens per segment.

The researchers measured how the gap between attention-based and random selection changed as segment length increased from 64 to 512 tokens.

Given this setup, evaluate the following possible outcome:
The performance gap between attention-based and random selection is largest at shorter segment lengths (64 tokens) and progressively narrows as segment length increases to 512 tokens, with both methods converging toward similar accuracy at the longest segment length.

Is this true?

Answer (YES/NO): YES